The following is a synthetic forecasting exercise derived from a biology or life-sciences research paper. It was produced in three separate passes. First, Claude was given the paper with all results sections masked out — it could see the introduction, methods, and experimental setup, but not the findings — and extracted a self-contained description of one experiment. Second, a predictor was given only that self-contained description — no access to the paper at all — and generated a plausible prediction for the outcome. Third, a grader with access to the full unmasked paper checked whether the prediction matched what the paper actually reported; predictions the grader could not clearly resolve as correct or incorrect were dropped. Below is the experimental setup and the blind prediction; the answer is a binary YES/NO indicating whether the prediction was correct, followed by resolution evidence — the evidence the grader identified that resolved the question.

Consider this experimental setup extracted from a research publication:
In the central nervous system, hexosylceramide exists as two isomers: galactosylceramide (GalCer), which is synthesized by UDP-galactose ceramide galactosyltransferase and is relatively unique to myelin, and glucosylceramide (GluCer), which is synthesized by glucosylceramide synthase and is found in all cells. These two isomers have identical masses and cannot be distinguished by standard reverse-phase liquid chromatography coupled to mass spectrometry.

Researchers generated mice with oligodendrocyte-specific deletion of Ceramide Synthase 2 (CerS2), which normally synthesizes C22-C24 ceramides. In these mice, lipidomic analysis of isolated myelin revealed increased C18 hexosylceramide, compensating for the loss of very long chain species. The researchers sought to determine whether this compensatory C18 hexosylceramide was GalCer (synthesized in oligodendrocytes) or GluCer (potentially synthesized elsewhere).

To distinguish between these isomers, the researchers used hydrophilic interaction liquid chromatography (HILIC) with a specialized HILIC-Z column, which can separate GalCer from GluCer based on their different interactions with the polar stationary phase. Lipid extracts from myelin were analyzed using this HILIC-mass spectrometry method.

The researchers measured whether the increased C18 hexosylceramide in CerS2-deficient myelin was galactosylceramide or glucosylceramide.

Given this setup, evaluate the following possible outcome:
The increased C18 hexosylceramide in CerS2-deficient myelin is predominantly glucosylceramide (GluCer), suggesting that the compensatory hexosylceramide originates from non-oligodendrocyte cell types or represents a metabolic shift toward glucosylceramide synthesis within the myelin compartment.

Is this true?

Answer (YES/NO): NO